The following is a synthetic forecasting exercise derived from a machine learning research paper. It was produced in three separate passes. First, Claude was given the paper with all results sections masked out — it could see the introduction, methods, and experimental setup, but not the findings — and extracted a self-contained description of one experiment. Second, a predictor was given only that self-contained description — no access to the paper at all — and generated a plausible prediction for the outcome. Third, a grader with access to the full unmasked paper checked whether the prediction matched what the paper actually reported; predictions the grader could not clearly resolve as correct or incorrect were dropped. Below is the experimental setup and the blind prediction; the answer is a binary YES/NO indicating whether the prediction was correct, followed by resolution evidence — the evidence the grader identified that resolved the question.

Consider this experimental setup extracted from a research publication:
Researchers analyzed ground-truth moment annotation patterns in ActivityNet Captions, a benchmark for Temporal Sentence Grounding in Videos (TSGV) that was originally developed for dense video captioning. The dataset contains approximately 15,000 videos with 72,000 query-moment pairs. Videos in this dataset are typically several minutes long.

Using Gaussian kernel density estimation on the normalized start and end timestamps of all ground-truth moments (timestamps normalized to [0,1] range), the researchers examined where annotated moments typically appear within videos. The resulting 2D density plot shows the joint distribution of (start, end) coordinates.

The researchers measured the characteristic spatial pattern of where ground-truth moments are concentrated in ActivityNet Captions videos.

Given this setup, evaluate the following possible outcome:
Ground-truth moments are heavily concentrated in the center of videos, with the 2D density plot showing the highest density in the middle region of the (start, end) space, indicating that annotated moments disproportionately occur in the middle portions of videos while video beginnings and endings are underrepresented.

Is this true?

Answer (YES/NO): NO